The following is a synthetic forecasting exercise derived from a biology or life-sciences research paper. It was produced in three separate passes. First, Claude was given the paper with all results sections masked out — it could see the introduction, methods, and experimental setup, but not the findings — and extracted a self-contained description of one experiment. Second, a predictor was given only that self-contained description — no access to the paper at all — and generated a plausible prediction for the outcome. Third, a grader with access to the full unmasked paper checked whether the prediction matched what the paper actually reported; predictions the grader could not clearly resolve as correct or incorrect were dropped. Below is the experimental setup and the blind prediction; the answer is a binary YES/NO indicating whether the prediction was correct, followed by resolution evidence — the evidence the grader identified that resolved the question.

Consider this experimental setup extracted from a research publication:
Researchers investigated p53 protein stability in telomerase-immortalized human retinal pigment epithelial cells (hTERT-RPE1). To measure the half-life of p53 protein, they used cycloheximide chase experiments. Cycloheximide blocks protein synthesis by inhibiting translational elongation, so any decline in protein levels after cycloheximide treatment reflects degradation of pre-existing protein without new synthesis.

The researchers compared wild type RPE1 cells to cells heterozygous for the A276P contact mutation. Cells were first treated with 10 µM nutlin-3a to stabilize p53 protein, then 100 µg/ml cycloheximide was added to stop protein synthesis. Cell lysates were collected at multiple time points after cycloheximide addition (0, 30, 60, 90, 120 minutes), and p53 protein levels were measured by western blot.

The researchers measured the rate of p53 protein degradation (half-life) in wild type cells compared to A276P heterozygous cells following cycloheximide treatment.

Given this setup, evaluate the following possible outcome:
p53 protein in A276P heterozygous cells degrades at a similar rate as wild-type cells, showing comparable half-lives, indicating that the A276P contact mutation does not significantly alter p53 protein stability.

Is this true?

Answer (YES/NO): NO